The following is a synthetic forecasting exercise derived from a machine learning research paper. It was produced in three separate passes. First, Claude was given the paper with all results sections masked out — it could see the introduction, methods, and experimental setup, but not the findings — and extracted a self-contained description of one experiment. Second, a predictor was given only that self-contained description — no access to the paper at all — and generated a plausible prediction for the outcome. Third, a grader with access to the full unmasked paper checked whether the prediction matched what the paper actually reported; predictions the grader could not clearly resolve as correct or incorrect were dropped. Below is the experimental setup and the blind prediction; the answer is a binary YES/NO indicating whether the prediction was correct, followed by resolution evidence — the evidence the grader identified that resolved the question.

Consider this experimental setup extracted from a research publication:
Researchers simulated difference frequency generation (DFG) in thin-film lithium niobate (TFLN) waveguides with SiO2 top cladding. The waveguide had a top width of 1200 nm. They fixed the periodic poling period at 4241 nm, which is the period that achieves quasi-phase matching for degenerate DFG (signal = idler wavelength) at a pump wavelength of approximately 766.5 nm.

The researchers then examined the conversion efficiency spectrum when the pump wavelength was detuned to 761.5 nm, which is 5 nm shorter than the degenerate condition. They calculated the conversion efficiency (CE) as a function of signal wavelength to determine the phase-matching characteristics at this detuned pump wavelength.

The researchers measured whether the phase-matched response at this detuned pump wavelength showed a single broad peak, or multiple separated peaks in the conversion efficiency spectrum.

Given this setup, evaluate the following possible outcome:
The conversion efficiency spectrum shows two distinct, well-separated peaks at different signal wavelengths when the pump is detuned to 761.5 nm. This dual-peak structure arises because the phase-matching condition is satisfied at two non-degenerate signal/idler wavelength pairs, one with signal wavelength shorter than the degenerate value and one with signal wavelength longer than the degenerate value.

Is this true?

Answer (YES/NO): YES